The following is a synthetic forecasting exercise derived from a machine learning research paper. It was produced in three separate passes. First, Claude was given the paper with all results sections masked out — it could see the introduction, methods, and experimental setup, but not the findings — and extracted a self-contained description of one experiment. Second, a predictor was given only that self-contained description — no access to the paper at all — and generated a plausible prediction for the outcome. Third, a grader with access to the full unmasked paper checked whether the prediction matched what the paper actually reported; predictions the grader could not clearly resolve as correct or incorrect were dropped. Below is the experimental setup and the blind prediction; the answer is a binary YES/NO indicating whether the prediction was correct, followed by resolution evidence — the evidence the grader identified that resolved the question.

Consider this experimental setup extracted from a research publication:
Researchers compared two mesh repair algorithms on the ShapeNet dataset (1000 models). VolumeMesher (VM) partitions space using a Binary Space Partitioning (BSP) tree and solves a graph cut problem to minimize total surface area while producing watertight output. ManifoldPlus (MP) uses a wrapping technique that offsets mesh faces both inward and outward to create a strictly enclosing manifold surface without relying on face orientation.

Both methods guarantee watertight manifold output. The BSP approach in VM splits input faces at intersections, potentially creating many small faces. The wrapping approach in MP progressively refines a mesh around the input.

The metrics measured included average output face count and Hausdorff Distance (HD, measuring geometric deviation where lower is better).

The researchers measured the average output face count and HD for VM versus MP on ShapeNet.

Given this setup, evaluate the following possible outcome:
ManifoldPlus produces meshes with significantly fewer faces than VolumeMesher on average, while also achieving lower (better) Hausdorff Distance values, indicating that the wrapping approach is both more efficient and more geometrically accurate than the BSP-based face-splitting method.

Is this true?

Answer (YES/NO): NO